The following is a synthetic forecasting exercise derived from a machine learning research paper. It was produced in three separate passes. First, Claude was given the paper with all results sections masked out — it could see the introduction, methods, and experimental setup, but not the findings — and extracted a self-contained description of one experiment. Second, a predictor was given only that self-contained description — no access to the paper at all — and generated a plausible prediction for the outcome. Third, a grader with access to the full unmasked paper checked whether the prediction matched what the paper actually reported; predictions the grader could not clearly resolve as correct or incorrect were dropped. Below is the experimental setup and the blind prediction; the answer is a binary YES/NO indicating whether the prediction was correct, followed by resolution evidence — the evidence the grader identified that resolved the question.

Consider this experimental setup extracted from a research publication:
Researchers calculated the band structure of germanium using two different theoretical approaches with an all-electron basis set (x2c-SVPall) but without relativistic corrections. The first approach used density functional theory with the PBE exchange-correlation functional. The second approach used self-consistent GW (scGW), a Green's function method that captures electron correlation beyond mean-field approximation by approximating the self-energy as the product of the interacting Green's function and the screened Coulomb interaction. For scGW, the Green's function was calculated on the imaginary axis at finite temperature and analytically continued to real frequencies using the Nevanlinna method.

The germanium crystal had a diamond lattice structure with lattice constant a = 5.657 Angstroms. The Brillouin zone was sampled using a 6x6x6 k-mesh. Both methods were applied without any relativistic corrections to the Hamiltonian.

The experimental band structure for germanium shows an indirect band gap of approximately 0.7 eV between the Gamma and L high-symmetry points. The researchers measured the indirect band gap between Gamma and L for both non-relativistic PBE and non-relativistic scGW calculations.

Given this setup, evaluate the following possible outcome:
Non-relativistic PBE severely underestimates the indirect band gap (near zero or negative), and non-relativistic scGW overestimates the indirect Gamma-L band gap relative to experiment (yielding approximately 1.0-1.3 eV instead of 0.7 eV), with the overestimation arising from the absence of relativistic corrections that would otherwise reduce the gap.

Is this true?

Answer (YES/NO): NO